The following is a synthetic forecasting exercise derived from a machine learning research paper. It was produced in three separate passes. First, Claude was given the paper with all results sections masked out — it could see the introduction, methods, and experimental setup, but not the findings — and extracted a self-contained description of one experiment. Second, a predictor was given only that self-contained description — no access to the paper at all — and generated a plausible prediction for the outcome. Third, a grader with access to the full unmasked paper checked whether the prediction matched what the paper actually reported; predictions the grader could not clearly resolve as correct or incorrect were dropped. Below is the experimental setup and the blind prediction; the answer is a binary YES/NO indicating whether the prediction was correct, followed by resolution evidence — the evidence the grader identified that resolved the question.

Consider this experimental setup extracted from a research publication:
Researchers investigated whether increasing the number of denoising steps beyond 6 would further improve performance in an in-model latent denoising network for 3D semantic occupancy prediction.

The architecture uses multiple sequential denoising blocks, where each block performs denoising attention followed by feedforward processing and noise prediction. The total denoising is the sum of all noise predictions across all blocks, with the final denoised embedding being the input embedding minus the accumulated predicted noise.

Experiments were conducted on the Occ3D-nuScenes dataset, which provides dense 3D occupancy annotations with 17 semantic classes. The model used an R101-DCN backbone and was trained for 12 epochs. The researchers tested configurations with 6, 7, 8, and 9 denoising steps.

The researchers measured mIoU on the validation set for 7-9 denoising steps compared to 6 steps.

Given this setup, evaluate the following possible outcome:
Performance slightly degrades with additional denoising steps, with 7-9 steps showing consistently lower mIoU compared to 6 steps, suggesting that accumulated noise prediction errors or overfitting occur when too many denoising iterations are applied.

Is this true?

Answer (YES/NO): NO